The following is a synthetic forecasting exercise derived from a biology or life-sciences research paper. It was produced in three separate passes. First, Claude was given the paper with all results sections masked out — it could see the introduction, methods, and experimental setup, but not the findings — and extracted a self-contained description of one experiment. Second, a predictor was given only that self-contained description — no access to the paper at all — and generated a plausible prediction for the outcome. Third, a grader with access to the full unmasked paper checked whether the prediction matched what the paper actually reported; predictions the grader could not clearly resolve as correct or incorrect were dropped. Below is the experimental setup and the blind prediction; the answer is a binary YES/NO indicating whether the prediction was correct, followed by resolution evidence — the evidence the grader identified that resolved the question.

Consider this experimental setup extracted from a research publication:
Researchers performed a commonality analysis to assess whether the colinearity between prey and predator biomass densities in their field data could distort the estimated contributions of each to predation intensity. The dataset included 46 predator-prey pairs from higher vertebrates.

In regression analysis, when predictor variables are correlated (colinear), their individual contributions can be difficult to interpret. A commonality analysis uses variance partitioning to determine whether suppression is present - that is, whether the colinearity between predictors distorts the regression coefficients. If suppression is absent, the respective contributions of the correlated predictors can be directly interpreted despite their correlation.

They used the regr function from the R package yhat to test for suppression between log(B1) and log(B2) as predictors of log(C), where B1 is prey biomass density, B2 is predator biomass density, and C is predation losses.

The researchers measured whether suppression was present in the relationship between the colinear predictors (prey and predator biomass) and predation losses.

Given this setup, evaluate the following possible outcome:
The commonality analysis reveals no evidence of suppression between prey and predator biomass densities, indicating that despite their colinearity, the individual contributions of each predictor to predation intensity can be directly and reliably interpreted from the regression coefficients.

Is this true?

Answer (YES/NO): YES